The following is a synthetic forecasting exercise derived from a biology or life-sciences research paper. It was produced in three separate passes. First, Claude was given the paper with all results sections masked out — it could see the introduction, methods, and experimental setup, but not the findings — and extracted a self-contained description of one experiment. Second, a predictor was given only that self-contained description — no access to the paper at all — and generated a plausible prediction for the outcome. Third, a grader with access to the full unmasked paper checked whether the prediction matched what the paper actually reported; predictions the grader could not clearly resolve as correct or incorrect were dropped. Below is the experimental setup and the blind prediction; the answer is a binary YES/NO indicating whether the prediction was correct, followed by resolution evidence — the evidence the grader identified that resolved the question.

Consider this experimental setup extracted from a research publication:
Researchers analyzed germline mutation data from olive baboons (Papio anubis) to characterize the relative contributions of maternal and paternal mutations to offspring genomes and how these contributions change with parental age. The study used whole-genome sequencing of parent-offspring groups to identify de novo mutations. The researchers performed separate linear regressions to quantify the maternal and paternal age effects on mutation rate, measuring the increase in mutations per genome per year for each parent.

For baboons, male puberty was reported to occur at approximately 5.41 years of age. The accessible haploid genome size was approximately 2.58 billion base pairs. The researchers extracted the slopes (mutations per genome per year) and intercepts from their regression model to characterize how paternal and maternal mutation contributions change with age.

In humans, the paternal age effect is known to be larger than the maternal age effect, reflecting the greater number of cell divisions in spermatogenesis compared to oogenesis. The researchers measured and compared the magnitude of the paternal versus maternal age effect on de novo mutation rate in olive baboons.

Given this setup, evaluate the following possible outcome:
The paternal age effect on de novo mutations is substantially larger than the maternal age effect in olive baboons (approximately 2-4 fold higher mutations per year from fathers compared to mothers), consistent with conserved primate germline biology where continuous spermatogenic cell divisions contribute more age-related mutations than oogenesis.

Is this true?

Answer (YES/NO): NO